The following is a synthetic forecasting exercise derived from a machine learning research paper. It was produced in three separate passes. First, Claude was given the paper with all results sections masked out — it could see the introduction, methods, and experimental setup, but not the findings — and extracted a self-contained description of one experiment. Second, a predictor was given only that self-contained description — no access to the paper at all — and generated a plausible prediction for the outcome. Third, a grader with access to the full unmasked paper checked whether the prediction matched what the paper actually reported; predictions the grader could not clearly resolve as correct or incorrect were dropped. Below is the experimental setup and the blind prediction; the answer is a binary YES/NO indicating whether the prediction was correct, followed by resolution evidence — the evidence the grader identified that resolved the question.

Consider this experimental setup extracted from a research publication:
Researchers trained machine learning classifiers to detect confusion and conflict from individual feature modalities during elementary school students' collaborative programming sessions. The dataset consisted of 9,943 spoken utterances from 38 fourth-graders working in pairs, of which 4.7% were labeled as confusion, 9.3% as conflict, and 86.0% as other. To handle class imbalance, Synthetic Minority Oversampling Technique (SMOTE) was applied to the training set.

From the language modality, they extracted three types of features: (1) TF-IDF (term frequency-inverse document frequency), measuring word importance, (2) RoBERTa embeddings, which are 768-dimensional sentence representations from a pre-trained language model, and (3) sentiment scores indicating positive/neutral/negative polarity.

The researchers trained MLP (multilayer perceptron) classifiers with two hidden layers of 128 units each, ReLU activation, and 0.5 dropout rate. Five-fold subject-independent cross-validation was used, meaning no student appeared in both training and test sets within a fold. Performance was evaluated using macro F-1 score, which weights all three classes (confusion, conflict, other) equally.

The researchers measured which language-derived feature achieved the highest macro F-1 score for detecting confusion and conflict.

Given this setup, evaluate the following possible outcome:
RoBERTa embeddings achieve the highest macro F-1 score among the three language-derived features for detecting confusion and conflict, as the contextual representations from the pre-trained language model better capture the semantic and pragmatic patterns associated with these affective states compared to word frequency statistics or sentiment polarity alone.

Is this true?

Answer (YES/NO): YES